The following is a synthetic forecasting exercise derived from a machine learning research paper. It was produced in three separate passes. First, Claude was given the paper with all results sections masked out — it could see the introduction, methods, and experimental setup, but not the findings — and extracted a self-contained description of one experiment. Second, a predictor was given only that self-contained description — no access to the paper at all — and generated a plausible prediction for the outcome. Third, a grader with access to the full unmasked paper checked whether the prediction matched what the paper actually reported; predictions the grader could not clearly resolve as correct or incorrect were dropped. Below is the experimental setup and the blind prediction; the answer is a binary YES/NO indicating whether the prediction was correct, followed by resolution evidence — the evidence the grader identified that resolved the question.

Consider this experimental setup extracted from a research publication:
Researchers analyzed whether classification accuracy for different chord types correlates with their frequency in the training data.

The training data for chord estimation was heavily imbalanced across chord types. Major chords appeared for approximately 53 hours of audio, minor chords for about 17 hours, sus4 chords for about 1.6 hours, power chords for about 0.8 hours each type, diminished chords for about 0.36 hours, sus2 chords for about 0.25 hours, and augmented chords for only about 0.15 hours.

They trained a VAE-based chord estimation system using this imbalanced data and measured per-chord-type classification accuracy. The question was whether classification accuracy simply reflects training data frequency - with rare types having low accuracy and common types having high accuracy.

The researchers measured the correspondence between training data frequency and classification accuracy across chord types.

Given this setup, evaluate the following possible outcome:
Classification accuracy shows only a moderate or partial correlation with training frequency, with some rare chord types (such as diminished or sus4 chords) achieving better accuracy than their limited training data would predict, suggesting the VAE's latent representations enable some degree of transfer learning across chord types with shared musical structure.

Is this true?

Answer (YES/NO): NO